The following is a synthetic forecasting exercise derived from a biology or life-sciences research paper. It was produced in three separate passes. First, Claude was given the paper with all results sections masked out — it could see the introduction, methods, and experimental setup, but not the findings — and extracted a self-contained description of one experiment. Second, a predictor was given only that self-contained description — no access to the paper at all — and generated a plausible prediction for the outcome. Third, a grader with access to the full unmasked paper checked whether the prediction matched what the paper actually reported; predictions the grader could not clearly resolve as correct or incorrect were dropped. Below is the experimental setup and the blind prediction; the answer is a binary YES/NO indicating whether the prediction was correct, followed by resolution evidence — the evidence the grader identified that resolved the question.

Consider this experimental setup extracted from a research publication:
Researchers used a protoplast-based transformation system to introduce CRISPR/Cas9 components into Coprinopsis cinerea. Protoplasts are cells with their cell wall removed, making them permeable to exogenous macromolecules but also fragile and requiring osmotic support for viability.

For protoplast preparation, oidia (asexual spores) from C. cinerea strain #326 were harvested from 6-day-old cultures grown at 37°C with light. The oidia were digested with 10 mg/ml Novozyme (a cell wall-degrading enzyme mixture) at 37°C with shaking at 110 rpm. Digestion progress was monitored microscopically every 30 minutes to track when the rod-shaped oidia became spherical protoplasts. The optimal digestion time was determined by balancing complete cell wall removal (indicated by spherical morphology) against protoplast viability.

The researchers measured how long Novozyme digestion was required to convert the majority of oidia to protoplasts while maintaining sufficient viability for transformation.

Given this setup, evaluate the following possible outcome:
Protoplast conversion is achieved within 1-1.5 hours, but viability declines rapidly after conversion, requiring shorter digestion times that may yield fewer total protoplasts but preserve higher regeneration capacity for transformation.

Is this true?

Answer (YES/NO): NO